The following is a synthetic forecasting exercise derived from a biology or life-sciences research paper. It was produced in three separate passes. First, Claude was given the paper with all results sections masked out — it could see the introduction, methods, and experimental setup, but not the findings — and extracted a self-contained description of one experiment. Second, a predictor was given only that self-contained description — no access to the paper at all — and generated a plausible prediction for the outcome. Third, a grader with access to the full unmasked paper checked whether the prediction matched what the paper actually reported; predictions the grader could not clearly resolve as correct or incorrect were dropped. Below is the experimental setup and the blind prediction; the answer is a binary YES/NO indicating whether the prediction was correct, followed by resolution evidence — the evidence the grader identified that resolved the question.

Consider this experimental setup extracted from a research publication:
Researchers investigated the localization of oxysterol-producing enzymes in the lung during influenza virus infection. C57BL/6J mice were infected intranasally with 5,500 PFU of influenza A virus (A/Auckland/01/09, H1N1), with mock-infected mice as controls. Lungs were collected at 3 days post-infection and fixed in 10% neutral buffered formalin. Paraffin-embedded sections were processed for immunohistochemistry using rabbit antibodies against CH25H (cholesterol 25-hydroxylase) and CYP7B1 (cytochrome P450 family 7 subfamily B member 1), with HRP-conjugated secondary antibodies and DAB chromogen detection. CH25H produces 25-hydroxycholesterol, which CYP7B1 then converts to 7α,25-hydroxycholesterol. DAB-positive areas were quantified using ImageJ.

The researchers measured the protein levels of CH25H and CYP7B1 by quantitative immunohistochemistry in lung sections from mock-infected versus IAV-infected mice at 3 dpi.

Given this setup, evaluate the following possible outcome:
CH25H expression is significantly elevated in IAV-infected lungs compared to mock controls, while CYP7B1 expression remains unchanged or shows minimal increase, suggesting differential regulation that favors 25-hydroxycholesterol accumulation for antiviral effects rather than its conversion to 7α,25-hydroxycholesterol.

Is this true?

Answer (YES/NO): NO